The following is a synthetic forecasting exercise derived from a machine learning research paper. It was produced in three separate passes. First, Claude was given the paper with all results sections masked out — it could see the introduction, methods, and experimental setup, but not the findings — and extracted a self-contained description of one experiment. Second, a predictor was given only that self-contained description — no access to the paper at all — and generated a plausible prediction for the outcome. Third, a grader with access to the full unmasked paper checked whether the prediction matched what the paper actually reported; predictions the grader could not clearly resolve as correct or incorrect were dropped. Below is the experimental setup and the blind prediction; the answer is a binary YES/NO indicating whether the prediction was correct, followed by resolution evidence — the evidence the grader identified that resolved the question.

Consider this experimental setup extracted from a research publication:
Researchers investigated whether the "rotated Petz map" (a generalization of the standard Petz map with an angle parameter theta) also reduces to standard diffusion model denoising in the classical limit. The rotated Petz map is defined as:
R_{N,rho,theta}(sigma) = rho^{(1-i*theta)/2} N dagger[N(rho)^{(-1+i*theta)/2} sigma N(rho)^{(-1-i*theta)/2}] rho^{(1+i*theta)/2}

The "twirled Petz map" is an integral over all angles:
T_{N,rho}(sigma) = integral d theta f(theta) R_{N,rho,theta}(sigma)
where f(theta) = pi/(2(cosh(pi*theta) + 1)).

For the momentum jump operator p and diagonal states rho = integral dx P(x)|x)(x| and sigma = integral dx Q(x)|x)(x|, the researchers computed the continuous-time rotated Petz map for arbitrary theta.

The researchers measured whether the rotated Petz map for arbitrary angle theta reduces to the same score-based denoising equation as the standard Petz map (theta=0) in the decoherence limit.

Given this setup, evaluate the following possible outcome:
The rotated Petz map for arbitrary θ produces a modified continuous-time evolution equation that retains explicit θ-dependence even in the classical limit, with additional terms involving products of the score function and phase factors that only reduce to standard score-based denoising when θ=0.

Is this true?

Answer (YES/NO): NO